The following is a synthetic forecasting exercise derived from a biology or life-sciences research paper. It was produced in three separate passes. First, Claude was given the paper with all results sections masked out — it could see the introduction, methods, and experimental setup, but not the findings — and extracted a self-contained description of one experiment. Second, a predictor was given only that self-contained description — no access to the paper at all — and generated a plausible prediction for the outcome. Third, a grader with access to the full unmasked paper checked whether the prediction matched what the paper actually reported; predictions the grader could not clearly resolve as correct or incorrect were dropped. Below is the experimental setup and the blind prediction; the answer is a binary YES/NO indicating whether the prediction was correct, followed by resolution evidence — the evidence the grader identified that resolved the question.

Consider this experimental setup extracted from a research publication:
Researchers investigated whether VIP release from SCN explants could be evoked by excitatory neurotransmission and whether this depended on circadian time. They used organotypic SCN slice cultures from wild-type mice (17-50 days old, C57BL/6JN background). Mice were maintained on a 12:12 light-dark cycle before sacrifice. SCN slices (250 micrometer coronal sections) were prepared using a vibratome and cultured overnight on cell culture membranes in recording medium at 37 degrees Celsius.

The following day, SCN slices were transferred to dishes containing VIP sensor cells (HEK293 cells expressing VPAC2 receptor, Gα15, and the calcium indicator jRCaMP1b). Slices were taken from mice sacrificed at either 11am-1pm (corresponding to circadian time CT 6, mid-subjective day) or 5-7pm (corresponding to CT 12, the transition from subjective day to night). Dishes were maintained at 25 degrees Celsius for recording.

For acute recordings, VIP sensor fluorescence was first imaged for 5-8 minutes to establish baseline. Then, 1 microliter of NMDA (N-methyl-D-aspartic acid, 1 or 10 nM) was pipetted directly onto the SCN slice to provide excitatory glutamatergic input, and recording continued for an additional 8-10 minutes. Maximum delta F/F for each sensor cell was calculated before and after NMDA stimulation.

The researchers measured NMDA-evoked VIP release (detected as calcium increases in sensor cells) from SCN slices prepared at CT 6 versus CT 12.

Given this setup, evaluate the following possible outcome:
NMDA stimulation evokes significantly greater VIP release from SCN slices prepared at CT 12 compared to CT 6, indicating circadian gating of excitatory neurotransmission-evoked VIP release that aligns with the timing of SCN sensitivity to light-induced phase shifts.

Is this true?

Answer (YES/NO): YES